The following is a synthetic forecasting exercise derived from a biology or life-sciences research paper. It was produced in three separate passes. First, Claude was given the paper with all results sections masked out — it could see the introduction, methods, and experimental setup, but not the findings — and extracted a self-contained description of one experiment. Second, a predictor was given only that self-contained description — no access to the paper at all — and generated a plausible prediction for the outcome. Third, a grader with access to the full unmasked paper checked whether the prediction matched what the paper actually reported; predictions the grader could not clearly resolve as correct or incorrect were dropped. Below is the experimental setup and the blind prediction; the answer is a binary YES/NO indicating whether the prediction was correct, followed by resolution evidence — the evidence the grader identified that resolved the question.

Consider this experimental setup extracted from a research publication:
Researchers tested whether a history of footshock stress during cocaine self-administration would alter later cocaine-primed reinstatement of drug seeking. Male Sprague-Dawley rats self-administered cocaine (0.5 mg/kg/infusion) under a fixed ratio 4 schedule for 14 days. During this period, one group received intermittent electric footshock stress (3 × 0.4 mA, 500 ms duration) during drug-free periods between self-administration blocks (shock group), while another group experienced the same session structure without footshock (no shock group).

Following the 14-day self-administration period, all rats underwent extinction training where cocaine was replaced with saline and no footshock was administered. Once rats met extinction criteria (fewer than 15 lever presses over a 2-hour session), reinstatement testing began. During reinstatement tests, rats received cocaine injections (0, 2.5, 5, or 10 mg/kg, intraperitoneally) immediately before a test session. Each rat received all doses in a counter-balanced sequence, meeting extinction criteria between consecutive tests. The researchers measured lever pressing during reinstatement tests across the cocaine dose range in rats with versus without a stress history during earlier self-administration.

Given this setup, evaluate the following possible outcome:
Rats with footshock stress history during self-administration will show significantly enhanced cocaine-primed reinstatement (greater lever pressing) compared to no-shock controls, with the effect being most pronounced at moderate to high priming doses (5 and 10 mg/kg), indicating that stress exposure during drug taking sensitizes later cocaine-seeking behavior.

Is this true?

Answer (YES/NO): NO